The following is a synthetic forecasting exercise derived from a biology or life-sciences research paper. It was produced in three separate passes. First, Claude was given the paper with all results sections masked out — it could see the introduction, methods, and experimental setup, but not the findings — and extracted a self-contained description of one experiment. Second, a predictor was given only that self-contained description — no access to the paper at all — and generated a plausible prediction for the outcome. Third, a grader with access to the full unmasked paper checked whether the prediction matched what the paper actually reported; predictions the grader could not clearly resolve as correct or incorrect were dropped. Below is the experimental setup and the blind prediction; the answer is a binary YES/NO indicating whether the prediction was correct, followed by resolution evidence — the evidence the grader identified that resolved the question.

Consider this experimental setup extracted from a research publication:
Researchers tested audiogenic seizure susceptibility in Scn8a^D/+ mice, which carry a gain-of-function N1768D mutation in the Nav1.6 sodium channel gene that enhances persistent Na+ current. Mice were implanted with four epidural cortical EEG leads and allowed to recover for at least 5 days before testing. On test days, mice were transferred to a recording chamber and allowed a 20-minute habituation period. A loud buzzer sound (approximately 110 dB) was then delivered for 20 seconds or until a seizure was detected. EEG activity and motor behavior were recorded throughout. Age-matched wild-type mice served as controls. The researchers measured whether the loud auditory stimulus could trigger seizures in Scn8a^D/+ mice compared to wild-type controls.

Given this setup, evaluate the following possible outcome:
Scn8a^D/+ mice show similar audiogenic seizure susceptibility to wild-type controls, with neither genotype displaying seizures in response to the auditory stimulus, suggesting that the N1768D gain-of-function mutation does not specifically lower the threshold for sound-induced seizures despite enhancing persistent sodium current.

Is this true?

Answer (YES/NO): NO